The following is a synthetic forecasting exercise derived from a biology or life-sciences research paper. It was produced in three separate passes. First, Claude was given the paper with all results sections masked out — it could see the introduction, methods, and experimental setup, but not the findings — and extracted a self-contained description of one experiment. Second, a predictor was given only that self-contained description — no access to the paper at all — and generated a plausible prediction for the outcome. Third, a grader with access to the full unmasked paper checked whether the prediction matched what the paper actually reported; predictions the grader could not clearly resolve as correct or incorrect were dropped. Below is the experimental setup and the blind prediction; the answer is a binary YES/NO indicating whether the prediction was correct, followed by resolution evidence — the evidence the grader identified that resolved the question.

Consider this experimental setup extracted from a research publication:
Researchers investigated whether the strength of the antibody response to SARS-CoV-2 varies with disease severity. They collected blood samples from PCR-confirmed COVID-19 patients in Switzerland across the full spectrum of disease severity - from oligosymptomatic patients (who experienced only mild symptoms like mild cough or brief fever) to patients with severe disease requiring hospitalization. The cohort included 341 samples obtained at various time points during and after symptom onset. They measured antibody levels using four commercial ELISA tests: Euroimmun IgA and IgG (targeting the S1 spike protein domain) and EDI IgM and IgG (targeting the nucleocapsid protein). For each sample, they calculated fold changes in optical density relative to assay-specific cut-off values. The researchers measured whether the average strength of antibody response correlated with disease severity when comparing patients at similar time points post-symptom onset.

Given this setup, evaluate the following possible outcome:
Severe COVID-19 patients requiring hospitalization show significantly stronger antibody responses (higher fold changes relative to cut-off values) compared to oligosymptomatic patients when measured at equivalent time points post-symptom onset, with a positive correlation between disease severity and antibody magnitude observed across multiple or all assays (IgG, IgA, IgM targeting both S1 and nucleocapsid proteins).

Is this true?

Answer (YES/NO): NO